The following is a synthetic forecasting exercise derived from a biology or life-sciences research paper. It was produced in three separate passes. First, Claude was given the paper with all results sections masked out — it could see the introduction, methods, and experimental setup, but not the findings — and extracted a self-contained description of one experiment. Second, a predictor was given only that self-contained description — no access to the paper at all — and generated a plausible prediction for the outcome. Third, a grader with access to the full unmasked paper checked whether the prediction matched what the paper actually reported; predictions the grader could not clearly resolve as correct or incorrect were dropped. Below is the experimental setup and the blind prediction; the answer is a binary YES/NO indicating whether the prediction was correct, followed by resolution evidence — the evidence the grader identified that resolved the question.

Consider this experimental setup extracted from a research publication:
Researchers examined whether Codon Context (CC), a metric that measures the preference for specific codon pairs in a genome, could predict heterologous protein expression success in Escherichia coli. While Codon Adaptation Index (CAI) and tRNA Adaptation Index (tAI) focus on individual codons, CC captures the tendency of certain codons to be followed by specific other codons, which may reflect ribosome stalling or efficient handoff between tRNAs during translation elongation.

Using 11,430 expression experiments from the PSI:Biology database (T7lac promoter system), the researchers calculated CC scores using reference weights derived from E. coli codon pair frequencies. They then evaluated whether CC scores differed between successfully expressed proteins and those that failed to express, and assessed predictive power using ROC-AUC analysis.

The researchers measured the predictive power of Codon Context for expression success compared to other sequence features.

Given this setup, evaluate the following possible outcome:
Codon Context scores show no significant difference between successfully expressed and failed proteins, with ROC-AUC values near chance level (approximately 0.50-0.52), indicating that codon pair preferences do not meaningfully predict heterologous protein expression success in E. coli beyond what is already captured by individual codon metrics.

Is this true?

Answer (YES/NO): NO